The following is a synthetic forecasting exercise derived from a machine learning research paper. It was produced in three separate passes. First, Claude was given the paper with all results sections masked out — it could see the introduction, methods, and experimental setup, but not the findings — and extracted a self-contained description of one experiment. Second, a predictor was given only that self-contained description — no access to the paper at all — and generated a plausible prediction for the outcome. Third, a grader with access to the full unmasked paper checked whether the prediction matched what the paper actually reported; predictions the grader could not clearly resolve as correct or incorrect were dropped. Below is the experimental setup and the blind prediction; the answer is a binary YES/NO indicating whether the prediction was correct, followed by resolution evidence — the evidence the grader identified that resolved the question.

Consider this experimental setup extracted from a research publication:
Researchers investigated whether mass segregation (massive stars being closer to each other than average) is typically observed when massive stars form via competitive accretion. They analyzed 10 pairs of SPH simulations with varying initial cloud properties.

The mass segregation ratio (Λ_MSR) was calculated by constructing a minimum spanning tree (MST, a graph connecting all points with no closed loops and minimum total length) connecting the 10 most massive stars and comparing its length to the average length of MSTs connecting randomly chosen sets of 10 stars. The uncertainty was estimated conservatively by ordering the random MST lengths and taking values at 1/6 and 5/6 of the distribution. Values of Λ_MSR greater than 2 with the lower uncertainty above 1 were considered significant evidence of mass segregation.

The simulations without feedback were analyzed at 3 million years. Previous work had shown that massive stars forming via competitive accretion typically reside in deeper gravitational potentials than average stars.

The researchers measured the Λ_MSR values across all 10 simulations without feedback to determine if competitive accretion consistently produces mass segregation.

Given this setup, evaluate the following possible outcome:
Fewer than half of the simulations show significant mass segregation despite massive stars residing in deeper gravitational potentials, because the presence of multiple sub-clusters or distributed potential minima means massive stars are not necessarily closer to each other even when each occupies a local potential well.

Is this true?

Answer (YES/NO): YES